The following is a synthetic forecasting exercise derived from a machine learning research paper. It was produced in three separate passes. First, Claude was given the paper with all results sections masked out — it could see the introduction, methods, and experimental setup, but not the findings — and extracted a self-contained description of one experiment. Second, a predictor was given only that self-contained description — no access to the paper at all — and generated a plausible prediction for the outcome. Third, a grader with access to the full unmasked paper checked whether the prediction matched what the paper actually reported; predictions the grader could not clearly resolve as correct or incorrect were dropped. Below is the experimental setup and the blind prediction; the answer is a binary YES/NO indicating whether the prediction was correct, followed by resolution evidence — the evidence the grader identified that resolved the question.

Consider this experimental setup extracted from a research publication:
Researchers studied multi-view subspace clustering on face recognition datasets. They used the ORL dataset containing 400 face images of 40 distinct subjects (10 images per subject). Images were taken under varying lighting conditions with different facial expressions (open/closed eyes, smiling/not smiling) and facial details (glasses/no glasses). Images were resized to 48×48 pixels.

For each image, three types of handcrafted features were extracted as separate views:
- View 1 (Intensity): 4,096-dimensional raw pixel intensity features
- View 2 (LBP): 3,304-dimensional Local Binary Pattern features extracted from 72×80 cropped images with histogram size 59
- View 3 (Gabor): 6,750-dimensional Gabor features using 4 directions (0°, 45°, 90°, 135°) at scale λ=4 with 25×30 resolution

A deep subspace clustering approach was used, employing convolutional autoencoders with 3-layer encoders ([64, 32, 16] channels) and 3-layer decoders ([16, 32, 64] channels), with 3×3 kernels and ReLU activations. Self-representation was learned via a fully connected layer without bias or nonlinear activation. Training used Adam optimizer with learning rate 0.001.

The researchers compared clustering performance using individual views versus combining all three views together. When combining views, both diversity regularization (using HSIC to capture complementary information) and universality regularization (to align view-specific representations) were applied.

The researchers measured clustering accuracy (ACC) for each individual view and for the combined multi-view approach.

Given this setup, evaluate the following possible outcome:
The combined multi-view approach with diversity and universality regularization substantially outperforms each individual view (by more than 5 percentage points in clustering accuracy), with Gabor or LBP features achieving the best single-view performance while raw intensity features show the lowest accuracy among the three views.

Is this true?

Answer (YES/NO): NO